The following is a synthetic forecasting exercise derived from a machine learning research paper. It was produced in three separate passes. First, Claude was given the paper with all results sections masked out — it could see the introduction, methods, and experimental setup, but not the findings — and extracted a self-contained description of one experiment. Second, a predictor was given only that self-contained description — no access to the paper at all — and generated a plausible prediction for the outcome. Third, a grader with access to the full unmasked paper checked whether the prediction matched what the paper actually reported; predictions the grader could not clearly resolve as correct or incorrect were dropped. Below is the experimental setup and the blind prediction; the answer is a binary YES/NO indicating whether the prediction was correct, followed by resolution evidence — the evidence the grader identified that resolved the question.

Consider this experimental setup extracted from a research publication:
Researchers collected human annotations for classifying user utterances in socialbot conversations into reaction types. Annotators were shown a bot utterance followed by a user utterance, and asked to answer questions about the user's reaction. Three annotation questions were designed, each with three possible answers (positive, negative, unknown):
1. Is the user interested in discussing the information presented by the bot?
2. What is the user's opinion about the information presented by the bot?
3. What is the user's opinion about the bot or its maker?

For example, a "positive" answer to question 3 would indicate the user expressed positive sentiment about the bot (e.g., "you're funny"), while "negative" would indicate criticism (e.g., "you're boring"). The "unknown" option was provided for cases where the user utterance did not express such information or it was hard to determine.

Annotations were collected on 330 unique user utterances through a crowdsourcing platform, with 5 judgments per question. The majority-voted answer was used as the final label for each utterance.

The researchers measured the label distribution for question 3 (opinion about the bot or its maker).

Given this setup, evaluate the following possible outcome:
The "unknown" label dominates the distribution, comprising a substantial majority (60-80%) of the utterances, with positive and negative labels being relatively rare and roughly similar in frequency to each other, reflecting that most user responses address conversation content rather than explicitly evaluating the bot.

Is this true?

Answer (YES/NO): NO